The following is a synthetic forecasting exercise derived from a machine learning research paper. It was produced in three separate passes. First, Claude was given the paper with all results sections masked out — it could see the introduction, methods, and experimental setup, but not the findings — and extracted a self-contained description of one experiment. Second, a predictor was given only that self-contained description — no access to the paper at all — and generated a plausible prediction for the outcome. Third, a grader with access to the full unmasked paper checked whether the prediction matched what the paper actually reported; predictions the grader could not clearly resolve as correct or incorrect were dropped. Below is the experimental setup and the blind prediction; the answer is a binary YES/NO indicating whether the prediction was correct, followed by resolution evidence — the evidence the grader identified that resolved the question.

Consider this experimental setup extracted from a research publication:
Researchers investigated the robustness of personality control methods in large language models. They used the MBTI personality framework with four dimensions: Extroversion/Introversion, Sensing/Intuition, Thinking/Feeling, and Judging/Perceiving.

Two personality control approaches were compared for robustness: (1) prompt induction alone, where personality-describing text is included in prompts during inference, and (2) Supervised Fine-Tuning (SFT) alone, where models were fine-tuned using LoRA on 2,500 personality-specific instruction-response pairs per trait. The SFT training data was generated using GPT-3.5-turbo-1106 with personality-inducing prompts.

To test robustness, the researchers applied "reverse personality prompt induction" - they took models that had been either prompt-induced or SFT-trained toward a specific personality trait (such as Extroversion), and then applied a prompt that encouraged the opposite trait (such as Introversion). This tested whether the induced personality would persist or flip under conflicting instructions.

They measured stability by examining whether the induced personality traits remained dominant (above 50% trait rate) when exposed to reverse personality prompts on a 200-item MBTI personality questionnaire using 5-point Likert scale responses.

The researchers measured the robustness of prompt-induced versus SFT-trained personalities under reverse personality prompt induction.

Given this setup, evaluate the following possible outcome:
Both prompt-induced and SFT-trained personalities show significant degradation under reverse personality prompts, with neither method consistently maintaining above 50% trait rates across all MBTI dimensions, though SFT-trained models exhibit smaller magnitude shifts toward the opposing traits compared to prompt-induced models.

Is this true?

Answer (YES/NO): NO